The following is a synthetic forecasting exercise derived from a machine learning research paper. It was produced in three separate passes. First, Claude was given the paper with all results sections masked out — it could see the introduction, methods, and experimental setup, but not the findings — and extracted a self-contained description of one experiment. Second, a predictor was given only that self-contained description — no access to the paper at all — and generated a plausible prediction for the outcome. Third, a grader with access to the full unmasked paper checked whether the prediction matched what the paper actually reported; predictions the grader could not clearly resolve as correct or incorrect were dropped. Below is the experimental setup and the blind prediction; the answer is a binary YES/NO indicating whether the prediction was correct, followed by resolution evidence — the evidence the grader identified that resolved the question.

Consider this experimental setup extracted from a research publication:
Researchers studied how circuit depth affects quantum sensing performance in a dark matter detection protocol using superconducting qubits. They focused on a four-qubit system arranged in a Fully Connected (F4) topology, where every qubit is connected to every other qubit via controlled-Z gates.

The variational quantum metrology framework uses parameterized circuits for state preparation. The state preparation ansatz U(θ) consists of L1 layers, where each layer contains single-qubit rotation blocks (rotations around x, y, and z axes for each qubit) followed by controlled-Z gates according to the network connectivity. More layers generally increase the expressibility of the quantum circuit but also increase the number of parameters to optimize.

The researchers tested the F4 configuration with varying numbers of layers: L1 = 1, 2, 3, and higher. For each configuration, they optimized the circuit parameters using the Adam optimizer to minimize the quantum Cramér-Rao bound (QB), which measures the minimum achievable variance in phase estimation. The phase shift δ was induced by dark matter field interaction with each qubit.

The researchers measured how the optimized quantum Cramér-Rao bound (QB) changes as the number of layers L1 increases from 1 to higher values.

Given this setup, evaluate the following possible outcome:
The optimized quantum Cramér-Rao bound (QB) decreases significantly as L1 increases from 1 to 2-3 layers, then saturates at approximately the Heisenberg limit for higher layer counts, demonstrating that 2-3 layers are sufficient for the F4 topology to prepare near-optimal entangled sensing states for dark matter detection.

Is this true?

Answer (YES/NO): NO